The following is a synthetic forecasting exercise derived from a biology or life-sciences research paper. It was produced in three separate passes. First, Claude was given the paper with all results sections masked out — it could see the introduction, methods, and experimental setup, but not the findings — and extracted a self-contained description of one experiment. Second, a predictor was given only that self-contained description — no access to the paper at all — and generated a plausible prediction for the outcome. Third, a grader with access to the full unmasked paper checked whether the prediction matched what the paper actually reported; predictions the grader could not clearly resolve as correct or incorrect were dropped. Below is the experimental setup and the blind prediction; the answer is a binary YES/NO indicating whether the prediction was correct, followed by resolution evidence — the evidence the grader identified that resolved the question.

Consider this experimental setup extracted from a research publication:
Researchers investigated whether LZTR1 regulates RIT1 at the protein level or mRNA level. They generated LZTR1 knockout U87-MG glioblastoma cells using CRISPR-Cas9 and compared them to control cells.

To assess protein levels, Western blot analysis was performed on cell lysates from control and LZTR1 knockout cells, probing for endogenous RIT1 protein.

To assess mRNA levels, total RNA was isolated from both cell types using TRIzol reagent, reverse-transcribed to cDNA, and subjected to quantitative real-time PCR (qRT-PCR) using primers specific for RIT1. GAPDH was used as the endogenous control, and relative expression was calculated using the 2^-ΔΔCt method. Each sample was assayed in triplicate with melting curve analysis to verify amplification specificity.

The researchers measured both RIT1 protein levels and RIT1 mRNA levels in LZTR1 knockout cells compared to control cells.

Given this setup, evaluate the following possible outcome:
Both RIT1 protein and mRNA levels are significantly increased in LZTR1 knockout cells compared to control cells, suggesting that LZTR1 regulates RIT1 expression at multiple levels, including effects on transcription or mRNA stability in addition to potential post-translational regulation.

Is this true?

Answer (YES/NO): NO